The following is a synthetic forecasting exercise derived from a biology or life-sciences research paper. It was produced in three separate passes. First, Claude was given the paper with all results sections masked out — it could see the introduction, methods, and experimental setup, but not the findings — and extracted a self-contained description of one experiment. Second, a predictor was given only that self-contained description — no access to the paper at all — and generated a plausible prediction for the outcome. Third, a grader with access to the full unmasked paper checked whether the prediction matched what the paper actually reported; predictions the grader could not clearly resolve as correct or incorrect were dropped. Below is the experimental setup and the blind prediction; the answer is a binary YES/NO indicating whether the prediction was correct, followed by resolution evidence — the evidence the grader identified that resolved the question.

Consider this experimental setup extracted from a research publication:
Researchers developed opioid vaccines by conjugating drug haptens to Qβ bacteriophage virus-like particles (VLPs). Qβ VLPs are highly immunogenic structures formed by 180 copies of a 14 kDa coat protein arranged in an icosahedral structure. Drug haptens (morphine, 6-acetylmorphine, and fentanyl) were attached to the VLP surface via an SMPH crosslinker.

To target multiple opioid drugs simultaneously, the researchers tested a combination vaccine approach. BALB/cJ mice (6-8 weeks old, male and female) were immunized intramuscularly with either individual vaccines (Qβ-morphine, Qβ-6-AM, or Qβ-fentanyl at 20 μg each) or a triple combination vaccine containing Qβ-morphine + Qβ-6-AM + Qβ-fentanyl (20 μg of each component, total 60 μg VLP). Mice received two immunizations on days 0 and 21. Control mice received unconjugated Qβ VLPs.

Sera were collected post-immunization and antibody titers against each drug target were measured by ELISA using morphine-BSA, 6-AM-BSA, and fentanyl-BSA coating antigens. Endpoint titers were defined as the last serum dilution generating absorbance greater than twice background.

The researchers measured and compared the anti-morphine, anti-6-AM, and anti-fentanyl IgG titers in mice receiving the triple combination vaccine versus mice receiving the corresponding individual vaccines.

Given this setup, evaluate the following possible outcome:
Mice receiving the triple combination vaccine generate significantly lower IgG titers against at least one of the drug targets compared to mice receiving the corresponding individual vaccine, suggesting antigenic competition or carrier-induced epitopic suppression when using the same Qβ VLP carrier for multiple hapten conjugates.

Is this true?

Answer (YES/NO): NO